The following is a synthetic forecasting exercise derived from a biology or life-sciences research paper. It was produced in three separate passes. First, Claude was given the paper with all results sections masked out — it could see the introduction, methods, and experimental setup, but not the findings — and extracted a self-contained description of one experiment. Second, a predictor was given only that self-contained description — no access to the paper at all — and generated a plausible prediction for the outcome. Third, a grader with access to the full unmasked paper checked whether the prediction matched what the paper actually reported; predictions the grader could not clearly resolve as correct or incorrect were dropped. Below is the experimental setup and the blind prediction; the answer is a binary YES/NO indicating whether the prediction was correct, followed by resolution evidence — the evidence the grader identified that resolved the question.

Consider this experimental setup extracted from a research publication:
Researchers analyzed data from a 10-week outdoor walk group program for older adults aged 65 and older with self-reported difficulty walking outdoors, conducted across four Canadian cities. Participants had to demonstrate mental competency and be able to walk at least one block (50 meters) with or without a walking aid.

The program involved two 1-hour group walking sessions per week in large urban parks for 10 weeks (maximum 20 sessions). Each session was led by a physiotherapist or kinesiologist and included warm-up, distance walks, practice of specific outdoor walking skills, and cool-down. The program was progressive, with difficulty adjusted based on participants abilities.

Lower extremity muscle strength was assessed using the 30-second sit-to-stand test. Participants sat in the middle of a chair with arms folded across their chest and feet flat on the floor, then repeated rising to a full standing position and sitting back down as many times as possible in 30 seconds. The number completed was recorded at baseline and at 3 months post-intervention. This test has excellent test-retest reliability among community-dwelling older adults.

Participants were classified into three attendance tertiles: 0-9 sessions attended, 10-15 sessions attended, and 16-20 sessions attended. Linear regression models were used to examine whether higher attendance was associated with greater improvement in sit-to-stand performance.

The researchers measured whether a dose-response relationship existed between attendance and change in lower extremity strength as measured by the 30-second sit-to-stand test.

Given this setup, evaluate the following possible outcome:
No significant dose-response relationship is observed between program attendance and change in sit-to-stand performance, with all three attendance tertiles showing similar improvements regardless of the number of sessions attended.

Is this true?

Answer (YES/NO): YES